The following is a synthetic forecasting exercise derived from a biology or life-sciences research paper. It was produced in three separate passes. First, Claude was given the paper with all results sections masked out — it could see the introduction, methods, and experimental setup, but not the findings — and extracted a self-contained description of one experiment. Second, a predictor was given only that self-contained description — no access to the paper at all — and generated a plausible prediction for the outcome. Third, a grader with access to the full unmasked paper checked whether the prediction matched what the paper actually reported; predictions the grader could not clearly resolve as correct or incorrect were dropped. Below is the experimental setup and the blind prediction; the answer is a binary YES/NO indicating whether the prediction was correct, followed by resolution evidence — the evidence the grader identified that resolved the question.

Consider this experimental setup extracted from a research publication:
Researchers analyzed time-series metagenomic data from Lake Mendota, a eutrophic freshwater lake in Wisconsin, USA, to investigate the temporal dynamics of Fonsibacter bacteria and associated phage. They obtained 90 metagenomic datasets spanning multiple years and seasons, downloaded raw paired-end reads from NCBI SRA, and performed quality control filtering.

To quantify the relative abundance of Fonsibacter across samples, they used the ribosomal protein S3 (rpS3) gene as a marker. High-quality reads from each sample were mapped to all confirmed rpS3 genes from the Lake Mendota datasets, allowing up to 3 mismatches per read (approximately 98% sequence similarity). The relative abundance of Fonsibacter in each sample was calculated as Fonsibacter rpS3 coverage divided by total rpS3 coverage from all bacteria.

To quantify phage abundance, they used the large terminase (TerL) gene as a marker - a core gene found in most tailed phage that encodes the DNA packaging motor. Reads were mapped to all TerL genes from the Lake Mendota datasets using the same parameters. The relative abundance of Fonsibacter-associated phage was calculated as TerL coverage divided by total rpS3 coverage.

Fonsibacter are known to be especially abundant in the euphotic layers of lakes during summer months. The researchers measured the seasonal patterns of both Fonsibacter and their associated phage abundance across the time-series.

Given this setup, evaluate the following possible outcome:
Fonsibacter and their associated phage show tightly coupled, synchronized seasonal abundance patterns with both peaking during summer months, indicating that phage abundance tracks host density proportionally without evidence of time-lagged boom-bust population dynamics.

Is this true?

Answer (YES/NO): NO